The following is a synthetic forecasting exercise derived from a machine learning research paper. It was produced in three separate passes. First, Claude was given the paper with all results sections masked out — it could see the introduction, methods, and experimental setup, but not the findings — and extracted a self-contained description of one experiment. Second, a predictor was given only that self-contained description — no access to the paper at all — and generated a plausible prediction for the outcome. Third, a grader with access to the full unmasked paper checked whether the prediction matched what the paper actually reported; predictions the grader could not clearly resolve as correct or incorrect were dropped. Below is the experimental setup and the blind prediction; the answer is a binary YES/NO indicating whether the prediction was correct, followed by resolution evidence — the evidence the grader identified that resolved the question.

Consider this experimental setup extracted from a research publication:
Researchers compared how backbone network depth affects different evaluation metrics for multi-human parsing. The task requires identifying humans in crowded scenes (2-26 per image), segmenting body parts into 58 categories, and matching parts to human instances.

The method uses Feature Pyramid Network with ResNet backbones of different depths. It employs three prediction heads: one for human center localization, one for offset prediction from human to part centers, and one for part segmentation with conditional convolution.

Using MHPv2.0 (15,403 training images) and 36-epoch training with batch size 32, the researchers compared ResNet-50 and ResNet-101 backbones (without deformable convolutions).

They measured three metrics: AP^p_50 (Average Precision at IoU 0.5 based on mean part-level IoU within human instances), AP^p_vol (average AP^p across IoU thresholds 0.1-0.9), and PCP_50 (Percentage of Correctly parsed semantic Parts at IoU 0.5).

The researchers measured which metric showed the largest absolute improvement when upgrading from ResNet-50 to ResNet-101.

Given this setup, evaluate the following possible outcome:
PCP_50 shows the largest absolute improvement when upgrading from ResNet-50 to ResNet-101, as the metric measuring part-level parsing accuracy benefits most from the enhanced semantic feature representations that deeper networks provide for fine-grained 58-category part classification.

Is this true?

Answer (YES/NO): NO